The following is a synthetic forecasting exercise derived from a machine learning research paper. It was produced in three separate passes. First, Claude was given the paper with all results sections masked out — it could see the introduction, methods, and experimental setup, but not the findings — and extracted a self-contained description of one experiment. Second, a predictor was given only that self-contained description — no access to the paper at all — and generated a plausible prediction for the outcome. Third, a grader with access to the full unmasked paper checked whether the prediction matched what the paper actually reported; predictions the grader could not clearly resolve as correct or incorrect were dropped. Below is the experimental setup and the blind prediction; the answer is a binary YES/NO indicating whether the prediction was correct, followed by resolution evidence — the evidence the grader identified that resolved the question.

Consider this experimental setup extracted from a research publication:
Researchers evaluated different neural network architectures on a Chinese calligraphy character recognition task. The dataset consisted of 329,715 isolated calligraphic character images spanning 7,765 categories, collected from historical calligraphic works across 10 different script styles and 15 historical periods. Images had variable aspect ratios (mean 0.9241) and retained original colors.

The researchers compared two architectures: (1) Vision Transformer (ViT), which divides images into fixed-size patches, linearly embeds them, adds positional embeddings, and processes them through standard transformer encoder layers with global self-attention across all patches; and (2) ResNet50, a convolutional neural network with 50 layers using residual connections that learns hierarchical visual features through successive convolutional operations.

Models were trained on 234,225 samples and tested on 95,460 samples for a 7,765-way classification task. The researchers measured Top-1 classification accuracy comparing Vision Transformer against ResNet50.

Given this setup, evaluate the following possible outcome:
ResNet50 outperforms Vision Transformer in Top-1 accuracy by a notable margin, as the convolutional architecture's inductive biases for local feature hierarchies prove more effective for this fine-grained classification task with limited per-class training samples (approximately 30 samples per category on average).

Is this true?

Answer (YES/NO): YES